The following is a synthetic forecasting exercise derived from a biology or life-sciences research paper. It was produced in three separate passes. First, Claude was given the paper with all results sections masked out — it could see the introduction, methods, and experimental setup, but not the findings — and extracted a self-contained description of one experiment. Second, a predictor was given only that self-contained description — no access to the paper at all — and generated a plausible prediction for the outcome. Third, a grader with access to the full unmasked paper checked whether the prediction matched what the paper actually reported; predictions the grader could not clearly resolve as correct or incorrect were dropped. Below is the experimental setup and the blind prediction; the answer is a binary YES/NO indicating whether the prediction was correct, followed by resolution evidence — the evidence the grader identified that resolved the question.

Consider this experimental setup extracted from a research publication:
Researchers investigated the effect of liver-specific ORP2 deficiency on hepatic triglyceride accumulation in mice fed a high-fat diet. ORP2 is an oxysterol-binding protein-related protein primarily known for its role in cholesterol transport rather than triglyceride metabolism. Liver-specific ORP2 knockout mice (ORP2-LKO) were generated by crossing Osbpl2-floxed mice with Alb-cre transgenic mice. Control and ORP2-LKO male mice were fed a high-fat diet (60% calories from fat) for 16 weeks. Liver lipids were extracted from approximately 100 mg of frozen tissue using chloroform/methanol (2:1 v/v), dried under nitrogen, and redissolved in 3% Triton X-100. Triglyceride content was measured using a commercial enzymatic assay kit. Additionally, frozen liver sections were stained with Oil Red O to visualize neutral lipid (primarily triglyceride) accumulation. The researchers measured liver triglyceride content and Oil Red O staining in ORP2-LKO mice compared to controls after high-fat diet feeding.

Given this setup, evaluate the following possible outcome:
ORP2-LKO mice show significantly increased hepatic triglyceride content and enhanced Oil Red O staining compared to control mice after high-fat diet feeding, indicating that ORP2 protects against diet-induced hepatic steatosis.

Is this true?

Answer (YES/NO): YES